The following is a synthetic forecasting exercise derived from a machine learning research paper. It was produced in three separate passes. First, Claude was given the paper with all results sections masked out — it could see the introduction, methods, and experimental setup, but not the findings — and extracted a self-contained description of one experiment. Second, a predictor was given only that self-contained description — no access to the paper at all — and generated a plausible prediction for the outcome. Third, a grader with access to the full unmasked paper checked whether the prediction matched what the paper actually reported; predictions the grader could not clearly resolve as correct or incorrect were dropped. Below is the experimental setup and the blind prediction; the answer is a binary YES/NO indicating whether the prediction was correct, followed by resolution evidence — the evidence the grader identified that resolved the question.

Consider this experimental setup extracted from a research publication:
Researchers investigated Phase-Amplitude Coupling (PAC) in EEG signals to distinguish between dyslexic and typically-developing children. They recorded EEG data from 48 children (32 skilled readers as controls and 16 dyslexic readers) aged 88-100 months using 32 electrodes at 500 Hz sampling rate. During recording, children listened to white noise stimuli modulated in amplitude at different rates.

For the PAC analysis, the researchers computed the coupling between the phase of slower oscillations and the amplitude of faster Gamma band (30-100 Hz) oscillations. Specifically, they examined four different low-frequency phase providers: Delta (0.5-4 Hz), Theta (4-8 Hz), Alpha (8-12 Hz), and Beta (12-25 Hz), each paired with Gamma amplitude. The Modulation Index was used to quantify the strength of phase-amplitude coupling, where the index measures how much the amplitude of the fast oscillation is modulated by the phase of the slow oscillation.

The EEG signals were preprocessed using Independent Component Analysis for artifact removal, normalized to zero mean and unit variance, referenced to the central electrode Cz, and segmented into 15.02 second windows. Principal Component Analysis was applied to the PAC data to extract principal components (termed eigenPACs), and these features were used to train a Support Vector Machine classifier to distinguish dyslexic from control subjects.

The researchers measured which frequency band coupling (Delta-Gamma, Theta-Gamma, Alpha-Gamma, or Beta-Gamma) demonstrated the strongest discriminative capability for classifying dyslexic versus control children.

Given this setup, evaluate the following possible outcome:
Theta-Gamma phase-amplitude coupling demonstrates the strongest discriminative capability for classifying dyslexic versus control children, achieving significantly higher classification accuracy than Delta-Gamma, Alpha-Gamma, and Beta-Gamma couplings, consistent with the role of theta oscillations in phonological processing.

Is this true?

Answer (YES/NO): NO